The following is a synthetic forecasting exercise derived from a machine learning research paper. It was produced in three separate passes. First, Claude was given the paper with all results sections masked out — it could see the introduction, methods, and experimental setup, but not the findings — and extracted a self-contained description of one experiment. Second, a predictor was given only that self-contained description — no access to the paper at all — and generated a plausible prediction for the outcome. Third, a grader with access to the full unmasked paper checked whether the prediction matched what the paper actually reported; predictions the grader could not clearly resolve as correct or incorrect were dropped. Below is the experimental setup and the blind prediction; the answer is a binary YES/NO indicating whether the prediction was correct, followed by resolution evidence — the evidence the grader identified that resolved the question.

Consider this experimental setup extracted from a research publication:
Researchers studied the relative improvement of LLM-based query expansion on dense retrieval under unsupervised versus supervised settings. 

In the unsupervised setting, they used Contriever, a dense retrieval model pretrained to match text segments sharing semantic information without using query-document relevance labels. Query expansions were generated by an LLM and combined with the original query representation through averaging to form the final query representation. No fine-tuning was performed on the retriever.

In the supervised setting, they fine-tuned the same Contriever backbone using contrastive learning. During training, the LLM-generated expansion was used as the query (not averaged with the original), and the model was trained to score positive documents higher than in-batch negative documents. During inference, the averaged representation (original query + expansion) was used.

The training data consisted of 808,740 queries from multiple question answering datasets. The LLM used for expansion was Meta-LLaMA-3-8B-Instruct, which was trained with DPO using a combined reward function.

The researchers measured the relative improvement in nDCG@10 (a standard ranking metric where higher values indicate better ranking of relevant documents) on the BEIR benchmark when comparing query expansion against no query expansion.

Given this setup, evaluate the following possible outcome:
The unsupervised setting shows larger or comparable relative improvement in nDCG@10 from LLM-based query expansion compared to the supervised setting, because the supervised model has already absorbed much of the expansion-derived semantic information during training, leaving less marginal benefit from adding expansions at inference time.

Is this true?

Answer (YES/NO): YES